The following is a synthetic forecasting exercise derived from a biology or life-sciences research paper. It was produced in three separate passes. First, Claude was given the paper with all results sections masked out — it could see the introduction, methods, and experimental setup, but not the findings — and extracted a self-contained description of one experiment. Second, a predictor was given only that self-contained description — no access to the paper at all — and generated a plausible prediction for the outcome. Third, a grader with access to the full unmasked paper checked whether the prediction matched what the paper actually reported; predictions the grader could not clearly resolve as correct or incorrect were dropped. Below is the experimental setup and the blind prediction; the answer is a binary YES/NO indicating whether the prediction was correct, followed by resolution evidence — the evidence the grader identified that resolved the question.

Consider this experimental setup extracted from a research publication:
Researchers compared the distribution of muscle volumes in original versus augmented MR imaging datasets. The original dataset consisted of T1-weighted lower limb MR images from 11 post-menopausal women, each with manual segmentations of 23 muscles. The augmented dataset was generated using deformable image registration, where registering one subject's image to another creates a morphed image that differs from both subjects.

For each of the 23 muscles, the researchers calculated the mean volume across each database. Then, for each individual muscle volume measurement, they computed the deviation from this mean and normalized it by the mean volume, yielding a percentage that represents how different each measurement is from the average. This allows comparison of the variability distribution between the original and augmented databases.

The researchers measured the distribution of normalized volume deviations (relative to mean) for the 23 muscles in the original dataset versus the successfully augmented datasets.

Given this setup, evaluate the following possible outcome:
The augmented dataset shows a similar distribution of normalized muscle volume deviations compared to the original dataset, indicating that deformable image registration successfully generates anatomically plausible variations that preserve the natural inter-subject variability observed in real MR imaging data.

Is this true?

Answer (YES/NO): NO